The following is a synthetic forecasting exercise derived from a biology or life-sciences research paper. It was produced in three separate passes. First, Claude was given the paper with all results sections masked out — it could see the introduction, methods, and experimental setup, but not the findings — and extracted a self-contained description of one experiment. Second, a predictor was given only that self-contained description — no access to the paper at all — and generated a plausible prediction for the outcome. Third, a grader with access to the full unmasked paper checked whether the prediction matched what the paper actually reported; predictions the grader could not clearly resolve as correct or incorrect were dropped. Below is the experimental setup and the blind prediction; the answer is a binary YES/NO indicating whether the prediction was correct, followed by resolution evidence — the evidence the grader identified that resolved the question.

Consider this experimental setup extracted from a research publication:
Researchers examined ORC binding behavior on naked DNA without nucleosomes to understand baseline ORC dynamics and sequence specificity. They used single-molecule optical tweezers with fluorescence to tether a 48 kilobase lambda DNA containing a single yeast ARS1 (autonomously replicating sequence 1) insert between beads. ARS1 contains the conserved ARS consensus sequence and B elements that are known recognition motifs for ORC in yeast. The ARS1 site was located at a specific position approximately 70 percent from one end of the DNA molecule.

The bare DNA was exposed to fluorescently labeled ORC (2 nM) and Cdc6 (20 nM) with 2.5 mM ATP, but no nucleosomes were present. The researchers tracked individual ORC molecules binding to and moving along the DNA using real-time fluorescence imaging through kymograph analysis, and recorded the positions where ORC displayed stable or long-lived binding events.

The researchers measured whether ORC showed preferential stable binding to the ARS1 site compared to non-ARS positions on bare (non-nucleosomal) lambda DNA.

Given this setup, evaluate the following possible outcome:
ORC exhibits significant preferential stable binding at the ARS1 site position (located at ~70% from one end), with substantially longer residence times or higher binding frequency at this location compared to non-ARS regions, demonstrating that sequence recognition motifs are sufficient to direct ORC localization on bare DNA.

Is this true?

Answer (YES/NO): YES